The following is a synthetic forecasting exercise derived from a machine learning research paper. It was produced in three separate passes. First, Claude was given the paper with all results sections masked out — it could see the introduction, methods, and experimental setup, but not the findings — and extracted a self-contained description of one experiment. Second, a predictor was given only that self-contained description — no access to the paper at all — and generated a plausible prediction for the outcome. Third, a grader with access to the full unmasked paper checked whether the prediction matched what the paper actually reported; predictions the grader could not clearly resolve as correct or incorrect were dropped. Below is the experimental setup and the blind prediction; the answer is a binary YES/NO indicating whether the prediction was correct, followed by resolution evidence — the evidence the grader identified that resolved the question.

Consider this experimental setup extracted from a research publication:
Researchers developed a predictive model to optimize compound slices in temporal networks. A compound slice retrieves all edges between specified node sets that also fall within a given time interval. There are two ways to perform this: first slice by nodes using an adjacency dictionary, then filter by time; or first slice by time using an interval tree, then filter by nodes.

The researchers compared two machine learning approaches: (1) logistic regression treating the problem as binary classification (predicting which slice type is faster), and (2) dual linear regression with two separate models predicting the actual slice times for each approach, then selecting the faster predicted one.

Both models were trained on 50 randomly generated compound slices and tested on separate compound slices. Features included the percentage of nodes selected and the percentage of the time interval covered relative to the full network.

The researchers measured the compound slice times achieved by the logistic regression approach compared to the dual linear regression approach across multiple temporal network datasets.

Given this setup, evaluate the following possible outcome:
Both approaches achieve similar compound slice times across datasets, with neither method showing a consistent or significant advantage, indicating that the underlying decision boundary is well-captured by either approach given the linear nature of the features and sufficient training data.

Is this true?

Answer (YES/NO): NO